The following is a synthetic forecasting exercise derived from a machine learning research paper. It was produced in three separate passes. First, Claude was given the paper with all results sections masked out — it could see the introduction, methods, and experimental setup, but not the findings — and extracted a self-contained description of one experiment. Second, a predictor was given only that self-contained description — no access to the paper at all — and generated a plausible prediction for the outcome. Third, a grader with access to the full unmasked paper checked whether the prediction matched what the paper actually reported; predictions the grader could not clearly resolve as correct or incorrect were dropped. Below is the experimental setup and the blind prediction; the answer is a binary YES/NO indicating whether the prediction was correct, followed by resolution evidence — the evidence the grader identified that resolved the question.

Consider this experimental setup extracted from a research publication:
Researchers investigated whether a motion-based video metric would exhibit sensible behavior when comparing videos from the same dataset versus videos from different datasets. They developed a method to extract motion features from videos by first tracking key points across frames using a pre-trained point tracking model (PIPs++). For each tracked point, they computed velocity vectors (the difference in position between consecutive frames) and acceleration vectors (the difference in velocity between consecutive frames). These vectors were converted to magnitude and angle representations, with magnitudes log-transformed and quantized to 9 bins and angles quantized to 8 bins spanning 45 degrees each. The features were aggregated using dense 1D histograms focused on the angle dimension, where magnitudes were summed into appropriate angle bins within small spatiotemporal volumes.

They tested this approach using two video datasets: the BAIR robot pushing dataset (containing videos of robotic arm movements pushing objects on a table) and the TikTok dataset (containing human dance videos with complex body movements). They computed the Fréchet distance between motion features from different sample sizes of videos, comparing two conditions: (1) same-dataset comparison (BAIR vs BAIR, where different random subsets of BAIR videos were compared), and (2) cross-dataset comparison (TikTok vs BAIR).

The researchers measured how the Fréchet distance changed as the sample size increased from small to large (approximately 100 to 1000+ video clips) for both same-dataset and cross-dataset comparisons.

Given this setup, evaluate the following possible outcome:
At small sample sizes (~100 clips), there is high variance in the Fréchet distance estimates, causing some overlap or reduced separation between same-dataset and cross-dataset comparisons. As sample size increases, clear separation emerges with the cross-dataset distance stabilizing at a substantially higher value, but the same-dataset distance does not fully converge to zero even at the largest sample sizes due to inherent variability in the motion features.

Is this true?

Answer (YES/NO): NO